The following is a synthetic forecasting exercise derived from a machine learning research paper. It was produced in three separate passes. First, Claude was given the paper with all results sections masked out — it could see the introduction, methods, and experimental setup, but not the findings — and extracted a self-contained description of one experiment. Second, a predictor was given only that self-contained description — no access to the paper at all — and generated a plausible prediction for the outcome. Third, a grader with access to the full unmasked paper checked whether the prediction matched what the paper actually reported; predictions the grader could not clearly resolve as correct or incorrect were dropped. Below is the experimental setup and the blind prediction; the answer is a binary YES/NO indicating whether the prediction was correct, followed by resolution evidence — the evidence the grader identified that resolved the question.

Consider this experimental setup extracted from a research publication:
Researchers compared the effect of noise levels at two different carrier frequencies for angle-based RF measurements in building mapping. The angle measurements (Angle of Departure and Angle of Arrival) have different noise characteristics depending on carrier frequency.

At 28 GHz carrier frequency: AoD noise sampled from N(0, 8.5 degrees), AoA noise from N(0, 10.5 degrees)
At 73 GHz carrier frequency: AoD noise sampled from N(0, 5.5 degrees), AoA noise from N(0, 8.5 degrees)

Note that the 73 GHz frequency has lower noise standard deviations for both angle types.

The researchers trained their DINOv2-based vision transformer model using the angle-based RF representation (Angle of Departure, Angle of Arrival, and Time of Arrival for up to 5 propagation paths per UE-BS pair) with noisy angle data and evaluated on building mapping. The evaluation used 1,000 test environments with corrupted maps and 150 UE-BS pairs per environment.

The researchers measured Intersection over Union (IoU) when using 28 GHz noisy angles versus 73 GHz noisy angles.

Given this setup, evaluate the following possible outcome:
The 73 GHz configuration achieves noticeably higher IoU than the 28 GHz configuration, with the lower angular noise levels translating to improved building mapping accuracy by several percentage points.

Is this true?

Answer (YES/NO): NO